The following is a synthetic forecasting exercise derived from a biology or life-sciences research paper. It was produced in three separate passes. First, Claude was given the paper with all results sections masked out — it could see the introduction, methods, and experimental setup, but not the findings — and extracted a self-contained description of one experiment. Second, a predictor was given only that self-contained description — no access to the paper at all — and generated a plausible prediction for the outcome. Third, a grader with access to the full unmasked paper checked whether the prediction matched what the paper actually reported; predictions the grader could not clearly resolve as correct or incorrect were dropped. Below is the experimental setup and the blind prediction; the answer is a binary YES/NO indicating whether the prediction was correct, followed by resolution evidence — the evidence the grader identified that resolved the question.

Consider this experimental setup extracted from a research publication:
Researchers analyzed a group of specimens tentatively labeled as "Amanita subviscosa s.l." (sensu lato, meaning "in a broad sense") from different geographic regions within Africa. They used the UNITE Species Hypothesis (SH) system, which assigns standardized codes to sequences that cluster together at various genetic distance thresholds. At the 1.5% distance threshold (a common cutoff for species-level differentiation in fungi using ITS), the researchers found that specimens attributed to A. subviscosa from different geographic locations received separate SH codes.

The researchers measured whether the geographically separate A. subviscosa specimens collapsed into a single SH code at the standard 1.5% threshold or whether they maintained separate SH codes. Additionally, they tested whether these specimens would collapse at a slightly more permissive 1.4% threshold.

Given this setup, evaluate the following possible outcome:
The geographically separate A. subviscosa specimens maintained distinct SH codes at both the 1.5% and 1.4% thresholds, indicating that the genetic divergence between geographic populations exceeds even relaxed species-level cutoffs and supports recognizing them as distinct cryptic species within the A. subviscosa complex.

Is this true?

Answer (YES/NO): NO